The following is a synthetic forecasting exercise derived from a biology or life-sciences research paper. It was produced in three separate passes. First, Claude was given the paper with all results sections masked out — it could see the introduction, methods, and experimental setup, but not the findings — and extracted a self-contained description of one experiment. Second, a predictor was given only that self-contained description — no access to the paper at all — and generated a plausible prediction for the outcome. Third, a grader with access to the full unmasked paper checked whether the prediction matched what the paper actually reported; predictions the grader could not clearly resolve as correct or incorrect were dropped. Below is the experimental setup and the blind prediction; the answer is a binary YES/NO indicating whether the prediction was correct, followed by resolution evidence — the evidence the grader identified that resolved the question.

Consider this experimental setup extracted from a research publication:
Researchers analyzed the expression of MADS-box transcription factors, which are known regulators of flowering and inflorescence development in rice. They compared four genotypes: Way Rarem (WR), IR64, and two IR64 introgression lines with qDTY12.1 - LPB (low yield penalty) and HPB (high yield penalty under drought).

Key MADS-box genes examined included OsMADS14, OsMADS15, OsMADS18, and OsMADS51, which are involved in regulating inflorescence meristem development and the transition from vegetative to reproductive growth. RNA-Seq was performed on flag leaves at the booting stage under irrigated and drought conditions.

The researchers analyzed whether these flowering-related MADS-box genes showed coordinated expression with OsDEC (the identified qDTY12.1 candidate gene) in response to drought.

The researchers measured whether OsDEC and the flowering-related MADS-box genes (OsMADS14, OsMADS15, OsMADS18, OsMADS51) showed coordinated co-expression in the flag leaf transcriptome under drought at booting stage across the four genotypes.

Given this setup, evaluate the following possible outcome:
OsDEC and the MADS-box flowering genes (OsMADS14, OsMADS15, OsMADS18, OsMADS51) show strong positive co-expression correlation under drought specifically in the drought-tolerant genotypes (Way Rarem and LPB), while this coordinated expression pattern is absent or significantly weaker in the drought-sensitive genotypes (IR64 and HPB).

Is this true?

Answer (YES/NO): NO